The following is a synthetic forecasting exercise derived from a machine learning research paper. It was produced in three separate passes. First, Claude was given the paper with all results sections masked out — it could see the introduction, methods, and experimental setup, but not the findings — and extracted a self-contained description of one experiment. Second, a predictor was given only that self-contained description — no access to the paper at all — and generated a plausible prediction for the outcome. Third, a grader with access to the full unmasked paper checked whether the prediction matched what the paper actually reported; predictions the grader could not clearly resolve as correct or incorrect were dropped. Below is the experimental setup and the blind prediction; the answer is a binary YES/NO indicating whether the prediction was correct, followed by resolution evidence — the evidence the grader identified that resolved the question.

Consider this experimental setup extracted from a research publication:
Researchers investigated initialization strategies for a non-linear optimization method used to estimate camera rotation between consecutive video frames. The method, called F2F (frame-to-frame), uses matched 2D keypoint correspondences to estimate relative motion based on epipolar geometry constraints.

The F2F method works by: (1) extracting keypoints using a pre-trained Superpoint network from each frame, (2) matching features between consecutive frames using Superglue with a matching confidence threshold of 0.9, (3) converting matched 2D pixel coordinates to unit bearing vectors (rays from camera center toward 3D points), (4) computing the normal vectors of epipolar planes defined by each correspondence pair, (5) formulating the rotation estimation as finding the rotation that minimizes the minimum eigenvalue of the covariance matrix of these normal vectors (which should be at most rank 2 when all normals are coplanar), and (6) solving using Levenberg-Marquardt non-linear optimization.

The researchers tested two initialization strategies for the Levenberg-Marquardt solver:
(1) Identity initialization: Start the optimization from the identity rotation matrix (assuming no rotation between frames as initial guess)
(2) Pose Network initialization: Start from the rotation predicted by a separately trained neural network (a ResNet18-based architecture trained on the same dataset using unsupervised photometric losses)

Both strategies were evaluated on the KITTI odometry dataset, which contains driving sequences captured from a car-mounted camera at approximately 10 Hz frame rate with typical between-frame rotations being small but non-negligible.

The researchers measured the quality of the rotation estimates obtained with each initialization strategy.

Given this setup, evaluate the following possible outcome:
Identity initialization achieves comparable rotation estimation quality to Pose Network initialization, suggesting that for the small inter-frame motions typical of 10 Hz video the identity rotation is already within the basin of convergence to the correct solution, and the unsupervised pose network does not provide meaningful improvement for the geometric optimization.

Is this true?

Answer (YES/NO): NO